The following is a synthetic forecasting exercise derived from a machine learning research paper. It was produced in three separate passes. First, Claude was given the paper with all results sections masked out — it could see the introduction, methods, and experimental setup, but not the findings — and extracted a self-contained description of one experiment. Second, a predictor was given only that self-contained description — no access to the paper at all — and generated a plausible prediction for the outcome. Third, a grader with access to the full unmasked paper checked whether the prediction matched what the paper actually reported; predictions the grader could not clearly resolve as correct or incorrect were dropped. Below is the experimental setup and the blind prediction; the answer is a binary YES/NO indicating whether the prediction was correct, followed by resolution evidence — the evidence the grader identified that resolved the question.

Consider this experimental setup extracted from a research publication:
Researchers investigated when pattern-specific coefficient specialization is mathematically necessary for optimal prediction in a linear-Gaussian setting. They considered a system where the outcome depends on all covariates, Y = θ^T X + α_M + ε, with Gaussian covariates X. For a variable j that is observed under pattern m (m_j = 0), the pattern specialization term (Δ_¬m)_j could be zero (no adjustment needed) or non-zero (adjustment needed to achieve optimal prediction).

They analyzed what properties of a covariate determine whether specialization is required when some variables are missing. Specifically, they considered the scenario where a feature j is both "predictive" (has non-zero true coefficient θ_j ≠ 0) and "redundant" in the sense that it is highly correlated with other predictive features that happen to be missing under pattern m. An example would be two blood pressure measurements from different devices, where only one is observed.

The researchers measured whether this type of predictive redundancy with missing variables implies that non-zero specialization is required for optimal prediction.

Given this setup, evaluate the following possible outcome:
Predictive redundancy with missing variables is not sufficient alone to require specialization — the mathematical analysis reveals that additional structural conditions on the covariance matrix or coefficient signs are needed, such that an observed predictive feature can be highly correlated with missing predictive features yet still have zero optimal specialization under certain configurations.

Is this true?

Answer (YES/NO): NO